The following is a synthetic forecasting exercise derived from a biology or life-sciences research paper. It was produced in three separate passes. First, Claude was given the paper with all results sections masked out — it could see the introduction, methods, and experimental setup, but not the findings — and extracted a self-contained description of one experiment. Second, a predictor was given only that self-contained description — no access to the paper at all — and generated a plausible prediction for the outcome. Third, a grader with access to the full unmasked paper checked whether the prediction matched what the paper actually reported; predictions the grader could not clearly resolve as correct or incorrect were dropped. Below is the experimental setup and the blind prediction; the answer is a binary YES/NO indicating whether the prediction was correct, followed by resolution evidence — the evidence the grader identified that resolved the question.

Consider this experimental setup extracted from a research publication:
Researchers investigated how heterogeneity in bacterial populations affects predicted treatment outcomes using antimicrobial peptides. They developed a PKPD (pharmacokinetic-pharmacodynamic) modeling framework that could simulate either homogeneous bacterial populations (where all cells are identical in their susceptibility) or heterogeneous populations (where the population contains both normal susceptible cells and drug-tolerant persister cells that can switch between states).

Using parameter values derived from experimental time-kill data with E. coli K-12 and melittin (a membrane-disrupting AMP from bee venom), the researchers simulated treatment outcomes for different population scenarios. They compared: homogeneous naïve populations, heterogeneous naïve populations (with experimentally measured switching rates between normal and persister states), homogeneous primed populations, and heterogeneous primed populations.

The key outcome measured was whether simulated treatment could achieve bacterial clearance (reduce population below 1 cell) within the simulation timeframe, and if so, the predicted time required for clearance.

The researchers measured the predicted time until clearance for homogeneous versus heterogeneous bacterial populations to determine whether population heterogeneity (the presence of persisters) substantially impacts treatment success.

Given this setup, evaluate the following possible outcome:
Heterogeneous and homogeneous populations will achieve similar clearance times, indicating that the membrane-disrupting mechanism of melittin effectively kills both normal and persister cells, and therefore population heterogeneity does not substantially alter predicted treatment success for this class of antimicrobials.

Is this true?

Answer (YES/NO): YES